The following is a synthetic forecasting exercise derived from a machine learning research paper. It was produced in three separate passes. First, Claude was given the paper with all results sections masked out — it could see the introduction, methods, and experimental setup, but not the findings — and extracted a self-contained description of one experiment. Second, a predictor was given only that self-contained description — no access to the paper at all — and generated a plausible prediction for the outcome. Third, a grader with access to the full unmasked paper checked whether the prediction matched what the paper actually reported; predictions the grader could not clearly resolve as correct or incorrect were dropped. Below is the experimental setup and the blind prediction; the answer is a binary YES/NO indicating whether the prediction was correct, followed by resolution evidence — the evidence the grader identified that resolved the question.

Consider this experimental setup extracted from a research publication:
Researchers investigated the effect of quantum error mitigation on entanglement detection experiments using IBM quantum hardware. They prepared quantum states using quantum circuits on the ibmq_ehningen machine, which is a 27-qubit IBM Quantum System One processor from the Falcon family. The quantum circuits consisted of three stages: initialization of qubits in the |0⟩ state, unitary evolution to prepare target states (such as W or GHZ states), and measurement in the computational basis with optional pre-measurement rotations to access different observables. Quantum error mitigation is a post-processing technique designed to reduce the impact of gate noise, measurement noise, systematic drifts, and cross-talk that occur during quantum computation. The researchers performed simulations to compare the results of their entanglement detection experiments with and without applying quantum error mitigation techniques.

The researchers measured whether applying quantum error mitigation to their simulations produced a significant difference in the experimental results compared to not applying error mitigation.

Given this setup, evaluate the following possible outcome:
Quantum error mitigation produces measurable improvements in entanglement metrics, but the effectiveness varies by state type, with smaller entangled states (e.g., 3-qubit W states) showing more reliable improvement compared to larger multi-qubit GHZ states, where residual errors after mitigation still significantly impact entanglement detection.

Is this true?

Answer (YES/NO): NO